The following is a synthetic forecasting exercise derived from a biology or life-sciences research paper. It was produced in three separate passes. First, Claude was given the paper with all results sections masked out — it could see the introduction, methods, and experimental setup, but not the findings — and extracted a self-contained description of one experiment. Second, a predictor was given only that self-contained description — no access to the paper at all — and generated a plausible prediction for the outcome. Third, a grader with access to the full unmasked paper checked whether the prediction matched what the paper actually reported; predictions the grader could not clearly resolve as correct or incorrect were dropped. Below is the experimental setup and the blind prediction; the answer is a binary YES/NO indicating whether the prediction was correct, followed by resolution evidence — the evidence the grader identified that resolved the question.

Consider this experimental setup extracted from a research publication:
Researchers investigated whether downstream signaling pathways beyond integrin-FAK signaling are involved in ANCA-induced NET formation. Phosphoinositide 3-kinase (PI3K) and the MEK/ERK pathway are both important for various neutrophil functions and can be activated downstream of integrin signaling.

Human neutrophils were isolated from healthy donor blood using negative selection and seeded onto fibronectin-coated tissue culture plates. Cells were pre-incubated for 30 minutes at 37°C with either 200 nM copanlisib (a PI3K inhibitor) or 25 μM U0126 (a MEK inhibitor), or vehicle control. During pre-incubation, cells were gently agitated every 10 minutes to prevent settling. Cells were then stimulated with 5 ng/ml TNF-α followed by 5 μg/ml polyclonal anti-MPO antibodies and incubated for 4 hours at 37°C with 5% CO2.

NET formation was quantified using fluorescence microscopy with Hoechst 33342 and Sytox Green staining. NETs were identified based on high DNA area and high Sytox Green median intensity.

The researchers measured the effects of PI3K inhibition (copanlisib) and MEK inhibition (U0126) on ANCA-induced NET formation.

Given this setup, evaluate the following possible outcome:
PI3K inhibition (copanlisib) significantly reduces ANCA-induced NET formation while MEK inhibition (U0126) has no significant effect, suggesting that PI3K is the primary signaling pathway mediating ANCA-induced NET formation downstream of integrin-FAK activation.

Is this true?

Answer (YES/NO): NO